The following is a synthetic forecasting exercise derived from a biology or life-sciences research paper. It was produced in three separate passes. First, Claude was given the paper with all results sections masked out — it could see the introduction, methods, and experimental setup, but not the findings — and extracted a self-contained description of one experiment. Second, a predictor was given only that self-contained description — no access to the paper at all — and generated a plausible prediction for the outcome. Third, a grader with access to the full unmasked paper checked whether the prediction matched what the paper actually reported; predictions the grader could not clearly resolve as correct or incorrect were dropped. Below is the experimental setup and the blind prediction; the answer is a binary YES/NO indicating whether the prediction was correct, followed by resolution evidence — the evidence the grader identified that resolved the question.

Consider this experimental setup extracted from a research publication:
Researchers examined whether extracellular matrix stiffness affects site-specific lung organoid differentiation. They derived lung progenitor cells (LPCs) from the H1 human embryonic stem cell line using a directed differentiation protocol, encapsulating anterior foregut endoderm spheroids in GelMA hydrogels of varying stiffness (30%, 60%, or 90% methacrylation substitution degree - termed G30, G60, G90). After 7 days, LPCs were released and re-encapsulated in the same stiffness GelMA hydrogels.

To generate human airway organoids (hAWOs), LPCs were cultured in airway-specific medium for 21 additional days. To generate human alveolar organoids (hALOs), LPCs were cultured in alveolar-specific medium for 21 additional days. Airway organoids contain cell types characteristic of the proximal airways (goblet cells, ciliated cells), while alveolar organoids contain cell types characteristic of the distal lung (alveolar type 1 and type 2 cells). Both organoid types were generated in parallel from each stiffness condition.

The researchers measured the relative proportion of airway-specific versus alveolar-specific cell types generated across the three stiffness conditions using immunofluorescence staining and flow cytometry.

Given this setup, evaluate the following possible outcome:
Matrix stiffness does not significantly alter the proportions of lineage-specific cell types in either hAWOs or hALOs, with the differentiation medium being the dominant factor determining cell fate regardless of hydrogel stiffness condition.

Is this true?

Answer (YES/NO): NO